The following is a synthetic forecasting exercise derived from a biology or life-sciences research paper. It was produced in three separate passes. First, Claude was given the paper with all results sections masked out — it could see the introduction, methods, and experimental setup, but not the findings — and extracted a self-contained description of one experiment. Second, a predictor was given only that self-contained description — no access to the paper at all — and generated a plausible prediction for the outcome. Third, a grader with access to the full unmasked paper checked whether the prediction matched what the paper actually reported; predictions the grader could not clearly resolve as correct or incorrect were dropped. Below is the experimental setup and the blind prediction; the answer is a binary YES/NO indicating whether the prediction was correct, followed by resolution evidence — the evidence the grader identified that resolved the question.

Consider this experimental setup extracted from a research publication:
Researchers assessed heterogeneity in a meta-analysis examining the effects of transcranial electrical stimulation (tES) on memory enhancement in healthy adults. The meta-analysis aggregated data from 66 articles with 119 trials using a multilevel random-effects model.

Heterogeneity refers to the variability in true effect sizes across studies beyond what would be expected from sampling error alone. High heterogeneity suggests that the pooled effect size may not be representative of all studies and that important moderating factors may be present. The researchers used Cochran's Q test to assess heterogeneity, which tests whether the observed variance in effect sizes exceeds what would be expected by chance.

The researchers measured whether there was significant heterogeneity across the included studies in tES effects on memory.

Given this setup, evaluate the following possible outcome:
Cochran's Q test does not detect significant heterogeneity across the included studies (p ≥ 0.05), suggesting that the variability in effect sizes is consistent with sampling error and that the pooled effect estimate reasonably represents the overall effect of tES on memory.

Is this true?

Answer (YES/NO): NO